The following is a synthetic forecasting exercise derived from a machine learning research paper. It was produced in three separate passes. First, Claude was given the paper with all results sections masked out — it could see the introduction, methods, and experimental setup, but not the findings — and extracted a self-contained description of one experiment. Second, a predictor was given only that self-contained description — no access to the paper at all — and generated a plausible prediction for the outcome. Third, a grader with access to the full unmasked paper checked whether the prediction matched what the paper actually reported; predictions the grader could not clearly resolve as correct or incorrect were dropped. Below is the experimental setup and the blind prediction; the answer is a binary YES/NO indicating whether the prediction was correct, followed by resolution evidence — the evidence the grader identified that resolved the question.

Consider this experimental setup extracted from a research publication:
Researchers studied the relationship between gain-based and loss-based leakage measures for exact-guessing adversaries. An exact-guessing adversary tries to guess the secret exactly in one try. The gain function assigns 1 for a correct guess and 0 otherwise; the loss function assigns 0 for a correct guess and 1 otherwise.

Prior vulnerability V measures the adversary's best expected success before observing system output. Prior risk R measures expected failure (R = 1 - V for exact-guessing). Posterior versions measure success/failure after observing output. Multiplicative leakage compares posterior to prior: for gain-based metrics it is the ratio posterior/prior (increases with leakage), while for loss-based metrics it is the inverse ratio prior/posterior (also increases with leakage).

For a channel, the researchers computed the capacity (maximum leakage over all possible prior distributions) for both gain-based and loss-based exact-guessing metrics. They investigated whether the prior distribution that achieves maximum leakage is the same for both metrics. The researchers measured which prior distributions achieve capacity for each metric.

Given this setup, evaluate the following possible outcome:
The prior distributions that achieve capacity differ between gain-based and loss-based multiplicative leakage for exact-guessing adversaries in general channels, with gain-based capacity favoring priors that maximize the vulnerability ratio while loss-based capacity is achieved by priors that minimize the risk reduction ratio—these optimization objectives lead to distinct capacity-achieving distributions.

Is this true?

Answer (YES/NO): YES